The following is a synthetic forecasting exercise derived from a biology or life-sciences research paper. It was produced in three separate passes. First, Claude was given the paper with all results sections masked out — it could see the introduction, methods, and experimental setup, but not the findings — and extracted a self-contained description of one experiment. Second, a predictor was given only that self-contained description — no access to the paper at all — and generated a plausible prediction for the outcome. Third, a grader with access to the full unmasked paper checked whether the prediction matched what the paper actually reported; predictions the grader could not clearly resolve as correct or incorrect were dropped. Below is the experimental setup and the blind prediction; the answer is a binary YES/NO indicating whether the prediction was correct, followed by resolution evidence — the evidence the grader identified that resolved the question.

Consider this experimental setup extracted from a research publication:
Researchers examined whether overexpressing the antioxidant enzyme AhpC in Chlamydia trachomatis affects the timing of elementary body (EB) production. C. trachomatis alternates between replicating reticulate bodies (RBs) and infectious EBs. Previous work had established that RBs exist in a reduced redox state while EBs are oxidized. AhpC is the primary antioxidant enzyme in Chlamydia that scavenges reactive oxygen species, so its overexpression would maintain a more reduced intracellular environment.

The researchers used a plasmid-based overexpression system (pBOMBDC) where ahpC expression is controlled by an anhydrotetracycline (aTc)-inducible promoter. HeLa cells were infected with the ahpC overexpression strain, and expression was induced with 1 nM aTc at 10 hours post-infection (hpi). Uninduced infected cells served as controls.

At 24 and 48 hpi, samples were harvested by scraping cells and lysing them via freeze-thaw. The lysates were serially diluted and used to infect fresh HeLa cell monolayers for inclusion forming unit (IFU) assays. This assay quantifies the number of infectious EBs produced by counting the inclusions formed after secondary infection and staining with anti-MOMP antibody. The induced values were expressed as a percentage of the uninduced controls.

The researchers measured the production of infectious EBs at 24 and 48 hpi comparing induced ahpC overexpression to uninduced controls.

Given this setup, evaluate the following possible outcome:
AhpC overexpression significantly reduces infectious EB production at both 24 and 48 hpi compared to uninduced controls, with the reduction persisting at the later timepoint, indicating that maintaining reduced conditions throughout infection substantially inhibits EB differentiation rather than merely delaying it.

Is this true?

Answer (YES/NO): NO